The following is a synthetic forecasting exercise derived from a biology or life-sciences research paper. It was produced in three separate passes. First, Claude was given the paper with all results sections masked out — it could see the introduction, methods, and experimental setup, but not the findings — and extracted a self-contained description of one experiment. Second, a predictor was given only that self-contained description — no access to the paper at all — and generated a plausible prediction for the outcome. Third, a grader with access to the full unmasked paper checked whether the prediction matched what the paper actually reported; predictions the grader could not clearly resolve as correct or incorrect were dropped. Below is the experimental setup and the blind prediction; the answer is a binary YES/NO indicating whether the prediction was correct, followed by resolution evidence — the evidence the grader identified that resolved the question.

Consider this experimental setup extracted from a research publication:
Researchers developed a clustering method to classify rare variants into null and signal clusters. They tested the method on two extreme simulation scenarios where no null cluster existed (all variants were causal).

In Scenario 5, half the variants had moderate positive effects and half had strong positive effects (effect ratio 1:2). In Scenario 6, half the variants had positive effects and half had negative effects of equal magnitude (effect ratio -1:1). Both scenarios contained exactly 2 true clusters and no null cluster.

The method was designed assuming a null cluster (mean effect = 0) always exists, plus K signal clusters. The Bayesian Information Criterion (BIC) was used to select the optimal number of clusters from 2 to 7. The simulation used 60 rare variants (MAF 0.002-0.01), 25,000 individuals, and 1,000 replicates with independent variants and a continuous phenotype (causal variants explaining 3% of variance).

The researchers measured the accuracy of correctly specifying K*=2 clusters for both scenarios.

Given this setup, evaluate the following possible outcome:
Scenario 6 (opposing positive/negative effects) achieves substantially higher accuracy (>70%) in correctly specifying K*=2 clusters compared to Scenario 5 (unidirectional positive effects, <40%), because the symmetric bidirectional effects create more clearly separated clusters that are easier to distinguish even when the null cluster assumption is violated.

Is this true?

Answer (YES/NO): NO